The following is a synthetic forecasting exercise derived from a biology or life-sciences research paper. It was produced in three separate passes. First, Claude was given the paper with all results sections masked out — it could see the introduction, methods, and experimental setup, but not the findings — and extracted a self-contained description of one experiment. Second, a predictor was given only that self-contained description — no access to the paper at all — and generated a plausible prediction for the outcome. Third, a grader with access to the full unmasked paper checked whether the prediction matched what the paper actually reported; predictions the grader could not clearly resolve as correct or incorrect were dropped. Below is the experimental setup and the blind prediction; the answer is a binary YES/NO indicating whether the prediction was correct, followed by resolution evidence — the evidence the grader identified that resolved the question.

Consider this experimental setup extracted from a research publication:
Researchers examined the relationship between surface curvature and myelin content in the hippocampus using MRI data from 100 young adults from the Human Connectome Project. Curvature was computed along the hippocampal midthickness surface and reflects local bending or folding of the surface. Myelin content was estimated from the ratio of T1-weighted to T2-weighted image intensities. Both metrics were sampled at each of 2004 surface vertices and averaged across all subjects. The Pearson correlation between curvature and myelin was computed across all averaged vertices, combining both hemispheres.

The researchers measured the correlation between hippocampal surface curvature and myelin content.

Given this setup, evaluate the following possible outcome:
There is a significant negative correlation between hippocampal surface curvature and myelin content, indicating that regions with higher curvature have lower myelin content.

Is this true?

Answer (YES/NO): YES